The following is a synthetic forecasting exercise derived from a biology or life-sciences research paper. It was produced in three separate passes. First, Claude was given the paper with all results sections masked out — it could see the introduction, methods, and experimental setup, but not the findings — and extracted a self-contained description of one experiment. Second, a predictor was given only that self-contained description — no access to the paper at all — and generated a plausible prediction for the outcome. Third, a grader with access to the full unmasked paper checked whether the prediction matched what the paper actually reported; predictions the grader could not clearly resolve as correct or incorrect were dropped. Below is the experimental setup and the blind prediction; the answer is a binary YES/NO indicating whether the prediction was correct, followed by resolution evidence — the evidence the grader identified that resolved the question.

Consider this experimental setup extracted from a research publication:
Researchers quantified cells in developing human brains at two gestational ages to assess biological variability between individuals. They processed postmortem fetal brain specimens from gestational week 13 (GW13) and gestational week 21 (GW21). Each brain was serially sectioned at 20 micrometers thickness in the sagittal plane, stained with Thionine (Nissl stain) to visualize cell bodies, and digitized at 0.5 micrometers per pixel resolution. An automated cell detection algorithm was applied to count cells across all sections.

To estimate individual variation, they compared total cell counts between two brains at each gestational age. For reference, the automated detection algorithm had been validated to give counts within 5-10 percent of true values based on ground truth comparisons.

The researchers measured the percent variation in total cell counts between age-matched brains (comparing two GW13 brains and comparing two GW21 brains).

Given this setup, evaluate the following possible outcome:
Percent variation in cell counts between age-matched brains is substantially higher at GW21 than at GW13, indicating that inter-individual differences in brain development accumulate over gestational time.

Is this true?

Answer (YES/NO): NO